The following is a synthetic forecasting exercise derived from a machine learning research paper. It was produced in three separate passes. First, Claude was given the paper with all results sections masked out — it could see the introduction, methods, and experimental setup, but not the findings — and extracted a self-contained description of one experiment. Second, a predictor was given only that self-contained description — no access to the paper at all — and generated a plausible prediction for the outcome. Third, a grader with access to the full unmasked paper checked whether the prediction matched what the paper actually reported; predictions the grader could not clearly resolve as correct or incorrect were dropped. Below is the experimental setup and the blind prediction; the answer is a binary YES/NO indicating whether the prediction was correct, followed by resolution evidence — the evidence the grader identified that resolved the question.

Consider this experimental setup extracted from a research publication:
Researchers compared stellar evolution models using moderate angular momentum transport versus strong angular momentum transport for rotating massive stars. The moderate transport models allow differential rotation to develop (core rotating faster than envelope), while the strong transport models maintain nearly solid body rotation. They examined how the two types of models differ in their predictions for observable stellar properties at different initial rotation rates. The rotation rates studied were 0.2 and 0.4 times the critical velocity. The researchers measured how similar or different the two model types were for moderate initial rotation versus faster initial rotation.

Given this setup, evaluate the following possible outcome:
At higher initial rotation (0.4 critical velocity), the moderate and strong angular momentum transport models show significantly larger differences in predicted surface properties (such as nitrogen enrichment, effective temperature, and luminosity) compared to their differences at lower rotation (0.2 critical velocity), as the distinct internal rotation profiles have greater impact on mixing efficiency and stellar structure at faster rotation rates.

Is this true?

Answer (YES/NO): YES